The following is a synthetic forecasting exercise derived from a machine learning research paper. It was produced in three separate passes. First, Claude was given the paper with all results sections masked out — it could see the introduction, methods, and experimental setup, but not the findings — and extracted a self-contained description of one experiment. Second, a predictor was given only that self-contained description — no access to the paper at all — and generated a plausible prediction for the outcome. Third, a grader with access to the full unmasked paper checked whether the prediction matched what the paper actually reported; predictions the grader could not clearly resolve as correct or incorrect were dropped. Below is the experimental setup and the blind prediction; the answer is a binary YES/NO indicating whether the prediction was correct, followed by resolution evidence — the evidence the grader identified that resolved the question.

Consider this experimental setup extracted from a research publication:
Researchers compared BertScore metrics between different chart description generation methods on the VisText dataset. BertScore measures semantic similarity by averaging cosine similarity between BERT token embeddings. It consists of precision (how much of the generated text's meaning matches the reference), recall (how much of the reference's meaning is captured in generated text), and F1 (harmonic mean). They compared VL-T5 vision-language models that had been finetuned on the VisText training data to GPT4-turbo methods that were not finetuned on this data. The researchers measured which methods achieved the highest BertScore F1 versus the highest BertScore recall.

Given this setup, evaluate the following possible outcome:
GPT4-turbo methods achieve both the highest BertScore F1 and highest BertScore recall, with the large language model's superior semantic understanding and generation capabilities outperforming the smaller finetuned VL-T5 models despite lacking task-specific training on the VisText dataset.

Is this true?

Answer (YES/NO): NO